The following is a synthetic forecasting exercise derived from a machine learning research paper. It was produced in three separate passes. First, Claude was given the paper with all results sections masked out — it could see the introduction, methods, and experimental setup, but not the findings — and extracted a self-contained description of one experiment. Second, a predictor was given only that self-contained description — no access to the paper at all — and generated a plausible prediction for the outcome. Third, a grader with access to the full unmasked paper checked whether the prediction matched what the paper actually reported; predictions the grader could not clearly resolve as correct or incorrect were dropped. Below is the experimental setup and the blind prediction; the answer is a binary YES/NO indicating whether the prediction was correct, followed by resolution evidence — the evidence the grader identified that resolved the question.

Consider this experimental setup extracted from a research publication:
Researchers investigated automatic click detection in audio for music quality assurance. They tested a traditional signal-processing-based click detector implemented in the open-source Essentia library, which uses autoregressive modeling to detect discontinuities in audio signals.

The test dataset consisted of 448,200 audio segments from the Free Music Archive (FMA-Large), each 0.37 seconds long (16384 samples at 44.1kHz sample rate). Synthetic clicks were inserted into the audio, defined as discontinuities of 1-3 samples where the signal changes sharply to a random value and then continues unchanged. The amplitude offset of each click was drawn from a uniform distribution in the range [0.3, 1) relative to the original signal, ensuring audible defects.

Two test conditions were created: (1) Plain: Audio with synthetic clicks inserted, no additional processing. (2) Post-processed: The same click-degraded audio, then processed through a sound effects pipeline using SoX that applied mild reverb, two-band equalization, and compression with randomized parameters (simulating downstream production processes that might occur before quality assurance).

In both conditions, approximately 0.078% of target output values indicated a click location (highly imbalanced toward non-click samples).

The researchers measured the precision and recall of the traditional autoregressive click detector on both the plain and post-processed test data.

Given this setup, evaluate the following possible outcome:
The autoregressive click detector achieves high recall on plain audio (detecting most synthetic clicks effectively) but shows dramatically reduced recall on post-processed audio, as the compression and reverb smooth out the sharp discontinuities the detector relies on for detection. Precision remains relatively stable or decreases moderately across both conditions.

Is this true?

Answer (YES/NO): NO